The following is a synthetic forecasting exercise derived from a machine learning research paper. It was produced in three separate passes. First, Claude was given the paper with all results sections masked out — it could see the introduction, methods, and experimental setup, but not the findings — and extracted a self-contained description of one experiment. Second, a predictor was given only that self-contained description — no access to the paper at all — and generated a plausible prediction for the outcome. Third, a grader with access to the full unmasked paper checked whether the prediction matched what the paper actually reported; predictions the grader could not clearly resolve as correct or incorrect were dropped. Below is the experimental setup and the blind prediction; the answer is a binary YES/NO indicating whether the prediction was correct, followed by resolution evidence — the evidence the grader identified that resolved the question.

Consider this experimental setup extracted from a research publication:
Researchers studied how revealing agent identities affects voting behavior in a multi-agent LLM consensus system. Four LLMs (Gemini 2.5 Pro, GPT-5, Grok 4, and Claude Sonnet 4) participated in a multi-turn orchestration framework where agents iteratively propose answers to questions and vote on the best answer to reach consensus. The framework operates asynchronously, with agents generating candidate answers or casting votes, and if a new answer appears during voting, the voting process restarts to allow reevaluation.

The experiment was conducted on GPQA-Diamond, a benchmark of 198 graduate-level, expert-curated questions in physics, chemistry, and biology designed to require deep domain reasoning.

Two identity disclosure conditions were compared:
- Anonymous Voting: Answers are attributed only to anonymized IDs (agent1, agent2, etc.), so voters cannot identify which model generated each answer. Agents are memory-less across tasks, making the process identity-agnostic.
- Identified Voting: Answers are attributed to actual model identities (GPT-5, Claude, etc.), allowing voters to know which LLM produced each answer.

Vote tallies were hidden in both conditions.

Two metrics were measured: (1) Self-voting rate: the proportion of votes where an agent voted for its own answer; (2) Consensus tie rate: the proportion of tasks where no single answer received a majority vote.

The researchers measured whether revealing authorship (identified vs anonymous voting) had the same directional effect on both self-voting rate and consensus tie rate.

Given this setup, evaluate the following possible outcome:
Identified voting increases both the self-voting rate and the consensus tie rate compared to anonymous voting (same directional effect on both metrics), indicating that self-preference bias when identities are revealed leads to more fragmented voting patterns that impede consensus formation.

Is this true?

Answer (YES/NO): YES